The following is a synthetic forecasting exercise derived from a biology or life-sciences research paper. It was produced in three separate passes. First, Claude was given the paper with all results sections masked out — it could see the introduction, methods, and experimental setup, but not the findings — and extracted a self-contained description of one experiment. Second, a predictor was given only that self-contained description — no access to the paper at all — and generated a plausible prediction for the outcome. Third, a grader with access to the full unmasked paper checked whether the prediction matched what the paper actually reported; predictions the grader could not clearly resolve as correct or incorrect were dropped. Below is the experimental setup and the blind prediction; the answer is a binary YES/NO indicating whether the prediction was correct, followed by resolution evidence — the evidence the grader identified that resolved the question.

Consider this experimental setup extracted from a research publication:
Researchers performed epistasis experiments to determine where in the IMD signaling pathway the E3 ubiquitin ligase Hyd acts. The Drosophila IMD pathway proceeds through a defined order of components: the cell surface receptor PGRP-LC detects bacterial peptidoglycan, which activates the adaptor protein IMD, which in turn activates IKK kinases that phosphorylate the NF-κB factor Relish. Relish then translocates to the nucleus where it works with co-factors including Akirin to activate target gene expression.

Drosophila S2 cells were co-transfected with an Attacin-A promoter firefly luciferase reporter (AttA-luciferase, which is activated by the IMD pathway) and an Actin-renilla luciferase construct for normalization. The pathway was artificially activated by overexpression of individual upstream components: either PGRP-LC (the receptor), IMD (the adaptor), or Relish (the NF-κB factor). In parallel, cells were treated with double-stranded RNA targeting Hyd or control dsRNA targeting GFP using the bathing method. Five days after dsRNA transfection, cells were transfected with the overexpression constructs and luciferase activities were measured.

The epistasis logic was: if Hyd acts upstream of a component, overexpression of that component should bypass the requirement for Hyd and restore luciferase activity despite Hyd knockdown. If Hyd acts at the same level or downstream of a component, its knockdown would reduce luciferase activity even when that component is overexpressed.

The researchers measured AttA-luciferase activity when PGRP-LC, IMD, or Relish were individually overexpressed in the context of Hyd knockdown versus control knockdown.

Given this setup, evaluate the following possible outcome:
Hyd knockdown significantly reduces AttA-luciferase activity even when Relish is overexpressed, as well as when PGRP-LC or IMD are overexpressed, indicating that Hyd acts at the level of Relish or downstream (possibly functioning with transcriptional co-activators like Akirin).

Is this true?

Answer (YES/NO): YES